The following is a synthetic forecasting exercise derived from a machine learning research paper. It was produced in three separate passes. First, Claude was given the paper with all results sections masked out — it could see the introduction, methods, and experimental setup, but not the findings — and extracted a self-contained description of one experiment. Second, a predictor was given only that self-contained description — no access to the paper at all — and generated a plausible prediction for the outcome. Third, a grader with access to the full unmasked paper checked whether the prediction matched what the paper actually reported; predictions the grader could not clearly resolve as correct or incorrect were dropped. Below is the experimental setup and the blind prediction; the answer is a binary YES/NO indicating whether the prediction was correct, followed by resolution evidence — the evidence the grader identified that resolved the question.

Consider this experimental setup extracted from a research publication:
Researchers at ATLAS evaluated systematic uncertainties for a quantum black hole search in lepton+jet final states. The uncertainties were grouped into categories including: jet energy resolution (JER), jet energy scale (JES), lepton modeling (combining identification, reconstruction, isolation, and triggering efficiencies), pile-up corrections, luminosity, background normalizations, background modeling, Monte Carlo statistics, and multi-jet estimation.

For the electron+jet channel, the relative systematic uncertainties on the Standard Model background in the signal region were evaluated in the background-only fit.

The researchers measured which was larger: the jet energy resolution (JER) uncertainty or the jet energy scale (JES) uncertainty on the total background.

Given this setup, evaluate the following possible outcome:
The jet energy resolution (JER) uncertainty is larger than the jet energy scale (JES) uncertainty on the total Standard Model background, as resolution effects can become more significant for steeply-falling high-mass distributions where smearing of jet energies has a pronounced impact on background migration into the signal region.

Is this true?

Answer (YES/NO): YES